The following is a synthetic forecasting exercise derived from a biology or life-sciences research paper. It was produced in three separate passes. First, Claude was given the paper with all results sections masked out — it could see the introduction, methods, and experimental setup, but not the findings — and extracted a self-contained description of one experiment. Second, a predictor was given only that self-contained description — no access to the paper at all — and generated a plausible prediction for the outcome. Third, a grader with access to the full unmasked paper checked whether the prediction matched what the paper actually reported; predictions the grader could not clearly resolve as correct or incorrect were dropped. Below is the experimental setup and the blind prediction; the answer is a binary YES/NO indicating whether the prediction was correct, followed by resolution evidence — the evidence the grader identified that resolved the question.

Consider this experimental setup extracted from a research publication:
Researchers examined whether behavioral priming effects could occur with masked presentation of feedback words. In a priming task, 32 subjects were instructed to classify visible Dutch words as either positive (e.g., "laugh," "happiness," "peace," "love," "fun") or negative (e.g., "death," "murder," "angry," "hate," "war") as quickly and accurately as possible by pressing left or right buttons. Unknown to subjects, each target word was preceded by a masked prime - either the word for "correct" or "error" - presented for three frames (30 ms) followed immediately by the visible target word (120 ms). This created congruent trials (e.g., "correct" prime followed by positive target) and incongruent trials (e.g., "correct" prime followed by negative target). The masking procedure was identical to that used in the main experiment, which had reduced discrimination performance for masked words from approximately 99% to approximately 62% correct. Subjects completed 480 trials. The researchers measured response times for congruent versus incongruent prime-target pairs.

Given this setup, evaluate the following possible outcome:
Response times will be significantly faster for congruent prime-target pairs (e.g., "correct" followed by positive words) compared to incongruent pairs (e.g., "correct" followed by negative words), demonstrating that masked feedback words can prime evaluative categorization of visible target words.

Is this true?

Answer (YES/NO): YES